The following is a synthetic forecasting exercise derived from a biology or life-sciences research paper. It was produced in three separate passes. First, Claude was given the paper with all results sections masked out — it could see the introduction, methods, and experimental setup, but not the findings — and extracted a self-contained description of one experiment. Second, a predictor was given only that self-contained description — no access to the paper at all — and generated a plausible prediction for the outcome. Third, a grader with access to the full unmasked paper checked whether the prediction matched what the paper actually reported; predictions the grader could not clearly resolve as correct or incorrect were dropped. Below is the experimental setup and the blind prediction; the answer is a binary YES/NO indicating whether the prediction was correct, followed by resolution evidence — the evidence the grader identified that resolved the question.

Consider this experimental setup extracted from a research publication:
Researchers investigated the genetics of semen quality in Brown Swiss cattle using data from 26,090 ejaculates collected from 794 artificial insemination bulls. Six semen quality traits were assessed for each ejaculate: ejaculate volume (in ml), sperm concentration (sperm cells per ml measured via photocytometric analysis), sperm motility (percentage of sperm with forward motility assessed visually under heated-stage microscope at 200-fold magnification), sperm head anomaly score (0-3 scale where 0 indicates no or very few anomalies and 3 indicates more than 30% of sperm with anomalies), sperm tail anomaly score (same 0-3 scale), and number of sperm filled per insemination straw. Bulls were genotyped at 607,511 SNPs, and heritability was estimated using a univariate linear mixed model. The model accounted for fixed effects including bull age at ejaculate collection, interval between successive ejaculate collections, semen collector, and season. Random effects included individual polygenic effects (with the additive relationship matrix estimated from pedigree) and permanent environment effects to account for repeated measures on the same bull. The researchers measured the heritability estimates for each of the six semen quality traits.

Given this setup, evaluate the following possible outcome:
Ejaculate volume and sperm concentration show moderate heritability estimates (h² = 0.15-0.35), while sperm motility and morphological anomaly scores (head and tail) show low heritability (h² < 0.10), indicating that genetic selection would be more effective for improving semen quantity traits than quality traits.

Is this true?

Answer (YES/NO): NO